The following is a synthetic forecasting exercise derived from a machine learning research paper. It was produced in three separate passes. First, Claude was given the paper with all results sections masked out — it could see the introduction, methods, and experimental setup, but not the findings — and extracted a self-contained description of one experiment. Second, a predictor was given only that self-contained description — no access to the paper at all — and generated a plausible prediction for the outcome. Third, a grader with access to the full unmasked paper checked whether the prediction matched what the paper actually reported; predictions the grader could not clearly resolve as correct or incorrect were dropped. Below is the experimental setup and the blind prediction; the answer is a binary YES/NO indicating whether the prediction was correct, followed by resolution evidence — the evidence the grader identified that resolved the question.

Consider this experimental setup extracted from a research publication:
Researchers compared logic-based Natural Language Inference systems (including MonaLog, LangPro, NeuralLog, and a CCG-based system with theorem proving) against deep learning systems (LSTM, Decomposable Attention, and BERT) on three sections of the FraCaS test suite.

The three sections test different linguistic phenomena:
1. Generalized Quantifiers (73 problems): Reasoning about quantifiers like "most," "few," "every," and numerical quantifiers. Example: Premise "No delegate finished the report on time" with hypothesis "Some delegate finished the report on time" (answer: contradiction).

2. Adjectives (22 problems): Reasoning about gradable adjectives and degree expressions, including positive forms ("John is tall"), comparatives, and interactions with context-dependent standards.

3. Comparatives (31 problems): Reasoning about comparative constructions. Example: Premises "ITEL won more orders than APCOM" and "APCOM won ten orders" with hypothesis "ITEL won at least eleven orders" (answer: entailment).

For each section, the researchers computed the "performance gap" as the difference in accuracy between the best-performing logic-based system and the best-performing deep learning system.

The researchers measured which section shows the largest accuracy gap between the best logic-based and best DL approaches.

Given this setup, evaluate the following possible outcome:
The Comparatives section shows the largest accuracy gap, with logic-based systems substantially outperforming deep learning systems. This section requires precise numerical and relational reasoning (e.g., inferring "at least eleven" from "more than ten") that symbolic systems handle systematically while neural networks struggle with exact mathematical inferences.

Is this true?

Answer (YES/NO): NO